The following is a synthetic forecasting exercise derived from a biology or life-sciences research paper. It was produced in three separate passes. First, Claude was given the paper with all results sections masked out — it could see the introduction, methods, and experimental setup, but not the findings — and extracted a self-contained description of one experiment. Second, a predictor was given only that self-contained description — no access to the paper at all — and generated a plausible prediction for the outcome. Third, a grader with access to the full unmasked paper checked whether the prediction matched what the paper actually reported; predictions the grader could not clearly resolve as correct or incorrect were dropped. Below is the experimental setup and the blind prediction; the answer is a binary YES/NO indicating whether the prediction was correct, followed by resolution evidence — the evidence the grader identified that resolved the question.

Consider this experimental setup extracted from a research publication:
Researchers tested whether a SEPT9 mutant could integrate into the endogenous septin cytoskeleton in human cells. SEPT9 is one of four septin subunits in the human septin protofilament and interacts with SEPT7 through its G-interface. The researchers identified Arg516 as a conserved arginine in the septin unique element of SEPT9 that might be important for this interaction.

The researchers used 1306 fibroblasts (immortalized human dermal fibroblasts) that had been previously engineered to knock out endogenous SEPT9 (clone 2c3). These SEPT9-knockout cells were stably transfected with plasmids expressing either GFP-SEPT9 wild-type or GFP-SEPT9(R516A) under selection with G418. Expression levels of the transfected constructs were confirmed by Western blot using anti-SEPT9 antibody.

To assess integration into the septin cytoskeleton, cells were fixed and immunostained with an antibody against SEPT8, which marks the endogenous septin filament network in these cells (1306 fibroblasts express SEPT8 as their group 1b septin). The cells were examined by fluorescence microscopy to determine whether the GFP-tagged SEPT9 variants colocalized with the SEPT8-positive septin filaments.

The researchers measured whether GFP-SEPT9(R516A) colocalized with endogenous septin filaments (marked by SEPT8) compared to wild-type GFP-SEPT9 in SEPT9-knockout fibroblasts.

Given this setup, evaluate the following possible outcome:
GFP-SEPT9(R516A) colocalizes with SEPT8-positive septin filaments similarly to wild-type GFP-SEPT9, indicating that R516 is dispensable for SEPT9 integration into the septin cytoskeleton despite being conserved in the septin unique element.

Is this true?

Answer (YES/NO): NO